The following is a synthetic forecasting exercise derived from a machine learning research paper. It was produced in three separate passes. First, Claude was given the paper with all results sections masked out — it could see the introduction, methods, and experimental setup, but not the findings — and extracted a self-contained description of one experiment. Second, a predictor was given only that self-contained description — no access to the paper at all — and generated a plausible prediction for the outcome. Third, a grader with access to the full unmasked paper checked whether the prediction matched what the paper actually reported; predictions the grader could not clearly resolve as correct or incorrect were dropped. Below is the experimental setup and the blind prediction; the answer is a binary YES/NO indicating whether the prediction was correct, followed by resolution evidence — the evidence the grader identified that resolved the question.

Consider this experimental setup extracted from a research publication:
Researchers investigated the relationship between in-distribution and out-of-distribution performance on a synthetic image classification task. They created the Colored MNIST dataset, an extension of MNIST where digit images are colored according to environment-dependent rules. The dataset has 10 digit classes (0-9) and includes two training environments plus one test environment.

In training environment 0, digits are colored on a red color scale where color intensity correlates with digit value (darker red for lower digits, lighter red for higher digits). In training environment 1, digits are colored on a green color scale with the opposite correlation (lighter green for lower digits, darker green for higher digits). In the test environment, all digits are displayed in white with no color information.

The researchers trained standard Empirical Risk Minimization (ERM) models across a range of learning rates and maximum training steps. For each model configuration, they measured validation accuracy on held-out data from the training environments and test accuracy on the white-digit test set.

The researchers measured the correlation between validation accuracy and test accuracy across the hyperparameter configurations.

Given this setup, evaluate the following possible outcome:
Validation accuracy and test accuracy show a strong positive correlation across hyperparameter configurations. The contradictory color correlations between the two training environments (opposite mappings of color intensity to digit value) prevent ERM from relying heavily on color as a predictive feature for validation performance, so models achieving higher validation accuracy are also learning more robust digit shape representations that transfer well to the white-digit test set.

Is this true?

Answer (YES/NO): NO